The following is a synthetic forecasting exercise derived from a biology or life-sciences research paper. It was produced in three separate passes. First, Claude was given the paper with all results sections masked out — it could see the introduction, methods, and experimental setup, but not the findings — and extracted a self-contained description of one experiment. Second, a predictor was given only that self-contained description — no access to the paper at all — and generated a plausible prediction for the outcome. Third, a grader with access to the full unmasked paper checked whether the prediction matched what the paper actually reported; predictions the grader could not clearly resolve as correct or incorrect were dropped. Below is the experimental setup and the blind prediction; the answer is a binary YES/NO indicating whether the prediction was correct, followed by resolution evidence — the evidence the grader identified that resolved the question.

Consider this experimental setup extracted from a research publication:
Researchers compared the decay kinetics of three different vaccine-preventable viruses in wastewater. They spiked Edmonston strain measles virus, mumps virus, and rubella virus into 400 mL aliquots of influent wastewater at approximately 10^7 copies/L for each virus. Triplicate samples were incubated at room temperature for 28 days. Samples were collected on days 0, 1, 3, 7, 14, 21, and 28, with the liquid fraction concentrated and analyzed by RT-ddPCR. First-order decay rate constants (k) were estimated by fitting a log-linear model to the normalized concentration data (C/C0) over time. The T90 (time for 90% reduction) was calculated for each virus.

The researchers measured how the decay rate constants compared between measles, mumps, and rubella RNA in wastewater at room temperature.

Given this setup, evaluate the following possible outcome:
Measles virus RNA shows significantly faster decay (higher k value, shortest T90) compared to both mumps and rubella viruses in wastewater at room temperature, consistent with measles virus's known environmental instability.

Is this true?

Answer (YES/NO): NO